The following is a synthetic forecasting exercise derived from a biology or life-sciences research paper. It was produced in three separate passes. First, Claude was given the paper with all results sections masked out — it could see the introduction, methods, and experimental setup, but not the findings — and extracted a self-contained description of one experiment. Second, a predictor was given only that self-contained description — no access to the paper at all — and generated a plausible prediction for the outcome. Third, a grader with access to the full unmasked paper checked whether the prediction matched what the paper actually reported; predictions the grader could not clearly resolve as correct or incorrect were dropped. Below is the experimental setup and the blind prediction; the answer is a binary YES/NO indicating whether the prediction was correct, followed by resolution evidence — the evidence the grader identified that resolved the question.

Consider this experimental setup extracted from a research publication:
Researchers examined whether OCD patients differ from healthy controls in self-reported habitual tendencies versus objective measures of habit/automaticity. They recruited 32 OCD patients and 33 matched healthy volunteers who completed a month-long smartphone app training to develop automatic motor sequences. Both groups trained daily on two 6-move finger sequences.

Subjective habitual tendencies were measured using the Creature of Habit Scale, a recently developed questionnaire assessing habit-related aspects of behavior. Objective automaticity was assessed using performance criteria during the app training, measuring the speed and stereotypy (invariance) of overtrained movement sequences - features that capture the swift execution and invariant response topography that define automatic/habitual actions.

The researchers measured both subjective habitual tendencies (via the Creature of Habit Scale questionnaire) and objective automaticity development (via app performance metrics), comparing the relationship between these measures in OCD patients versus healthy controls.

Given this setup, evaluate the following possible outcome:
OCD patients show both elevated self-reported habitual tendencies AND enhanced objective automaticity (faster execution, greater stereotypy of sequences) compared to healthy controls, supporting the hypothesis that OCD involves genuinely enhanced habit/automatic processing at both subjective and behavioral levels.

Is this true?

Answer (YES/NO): NO